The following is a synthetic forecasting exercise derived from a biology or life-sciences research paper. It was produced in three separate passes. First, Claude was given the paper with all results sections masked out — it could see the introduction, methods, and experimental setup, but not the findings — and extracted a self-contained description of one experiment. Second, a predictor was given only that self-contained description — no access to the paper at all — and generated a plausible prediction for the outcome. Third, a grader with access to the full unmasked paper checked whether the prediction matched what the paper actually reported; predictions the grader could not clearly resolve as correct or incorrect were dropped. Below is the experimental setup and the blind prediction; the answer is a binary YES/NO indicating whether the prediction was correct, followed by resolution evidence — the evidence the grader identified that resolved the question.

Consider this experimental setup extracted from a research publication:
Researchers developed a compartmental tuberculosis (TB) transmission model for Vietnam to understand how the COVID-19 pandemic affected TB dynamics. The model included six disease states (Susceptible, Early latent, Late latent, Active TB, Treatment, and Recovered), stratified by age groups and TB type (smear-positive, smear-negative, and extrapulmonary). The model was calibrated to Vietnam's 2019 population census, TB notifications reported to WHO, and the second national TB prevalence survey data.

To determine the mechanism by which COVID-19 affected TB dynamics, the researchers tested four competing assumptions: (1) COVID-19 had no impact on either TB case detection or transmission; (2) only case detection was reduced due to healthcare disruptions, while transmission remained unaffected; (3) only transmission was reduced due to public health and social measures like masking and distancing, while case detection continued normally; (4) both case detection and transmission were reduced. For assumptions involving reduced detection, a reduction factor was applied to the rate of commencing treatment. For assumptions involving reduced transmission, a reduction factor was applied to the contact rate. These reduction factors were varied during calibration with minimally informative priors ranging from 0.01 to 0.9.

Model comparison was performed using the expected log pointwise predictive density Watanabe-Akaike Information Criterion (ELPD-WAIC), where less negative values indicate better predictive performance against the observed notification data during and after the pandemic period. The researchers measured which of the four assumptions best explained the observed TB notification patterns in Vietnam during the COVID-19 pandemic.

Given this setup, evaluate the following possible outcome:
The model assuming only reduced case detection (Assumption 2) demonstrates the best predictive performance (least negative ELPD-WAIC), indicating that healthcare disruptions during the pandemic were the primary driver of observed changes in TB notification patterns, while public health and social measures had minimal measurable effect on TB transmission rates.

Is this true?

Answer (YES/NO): YES